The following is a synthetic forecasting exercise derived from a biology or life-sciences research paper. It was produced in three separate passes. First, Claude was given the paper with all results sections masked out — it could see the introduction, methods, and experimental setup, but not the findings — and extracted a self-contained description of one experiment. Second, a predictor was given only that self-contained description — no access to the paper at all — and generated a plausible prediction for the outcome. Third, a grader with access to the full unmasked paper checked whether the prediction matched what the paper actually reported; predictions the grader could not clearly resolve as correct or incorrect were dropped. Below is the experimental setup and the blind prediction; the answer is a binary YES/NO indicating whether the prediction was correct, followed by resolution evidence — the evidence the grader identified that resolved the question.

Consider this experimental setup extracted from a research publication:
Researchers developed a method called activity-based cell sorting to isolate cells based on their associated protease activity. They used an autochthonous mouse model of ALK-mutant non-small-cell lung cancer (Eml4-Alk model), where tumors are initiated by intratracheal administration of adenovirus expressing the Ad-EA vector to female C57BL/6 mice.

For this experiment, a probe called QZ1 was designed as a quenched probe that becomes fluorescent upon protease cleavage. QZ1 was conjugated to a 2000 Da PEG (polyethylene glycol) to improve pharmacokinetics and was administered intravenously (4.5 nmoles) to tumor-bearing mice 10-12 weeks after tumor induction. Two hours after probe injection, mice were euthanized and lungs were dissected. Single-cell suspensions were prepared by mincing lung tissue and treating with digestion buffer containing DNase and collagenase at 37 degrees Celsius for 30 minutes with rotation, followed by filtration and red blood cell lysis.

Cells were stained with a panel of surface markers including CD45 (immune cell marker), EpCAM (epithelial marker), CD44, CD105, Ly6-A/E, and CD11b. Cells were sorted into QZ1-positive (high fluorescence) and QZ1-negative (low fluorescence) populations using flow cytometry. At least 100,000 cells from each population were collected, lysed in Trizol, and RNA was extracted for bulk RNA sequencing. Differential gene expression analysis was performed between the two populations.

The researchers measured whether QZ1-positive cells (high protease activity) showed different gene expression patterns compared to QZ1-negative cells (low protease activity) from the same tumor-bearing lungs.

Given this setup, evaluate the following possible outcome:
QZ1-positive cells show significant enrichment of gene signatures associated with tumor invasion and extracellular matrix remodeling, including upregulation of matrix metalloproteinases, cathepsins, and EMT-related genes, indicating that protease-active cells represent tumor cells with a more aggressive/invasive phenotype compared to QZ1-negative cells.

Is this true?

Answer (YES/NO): NO